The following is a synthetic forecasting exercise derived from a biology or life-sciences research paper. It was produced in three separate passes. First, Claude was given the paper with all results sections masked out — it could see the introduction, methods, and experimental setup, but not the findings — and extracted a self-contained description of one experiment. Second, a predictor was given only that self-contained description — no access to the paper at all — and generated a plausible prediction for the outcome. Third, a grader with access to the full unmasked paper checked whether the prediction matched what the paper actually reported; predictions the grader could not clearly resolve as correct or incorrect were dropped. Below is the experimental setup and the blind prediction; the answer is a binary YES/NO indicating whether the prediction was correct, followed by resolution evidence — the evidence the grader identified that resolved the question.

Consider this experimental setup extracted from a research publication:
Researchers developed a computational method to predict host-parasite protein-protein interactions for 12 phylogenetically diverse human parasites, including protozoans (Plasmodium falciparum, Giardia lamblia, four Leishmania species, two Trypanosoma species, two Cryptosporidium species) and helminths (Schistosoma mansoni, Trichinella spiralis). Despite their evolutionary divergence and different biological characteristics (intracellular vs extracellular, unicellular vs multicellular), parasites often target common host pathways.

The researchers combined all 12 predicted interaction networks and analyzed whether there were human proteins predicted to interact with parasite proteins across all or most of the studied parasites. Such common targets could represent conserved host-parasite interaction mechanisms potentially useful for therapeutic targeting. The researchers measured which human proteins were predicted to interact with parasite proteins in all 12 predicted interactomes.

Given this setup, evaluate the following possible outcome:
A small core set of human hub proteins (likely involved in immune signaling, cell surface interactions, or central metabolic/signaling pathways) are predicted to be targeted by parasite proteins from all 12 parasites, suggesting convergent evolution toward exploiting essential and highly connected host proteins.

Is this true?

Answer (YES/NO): YES